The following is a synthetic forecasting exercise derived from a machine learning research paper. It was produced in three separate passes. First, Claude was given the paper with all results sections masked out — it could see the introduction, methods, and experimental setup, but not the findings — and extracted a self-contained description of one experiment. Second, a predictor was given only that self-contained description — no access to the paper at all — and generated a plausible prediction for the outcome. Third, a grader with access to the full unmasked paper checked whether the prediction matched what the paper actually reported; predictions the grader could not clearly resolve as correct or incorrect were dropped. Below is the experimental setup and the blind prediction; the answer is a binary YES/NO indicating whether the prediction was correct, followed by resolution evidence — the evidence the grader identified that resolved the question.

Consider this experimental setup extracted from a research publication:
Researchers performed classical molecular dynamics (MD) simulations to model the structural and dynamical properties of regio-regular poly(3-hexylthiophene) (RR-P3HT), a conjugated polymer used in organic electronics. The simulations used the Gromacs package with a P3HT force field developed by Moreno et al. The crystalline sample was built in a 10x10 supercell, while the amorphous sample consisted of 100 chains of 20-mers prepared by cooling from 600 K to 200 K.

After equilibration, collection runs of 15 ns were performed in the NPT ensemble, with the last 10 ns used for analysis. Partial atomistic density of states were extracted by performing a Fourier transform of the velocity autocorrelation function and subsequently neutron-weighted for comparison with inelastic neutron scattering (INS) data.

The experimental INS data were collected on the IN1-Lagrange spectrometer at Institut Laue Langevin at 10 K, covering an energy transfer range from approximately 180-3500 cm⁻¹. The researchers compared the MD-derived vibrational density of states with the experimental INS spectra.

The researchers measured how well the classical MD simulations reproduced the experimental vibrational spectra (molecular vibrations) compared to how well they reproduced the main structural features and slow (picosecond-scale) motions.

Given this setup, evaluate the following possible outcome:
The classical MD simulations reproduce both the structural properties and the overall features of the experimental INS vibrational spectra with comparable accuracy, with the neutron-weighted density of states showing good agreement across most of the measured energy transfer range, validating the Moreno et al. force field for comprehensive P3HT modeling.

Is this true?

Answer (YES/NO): NO